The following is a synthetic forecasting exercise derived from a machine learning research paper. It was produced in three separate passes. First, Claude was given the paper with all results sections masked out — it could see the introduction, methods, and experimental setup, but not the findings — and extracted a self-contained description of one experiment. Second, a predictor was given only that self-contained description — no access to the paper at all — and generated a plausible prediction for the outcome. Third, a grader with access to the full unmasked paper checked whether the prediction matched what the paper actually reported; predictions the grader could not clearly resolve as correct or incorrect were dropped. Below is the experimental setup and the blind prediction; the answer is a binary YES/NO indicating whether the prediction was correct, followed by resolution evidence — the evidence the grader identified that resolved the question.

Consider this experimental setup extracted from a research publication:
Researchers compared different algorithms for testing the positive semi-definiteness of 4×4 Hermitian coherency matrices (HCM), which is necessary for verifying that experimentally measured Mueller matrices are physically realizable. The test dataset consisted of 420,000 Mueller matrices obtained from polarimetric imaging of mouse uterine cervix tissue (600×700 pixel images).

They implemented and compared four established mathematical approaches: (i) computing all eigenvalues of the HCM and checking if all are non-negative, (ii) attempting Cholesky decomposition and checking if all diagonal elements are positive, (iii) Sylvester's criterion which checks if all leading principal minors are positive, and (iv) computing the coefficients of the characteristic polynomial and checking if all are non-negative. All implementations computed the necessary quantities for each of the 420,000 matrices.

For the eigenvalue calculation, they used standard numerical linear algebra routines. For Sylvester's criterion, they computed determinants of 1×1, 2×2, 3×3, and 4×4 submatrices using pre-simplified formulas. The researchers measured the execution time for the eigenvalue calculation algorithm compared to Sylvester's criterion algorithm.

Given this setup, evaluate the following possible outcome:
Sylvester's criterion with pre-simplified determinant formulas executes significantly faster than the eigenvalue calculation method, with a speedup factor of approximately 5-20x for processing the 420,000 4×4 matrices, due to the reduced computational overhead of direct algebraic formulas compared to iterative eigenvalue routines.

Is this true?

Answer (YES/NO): YES